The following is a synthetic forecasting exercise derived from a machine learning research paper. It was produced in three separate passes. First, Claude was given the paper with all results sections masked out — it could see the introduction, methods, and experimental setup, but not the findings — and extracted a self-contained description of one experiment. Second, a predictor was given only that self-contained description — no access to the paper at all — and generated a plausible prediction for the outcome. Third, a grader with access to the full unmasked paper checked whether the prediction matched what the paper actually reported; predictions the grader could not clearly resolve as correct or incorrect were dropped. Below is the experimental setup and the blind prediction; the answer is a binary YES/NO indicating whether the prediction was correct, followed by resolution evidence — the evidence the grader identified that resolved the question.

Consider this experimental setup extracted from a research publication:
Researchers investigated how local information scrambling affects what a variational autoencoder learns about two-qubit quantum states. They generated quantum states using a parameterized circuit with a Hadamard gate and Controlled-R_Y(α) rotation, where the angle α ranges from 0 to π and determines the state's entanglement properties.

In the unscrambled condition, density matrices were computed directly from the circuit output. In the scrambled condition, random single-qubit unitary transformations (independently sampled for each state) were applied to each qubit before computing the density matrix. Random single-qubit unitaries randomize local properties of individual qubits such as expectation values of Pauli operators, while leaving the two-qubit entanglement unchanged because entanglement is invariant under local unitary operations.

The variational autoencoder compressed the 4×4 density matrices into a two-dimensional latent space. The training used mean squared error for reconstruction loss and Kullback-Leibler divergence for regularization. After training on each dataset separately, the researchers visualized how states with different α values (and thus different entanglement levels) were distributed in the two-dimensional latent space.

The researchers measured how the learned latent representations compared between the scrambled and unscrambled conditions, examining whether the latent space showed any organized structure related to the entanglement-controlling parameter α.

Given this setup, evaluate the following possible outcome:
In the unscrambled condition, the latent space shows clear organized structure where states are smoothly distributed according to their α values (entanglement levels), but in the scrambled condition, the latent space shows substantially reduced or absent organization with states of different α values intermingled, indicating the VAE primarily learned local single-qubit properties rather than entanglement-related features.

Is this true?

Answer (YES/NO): NO